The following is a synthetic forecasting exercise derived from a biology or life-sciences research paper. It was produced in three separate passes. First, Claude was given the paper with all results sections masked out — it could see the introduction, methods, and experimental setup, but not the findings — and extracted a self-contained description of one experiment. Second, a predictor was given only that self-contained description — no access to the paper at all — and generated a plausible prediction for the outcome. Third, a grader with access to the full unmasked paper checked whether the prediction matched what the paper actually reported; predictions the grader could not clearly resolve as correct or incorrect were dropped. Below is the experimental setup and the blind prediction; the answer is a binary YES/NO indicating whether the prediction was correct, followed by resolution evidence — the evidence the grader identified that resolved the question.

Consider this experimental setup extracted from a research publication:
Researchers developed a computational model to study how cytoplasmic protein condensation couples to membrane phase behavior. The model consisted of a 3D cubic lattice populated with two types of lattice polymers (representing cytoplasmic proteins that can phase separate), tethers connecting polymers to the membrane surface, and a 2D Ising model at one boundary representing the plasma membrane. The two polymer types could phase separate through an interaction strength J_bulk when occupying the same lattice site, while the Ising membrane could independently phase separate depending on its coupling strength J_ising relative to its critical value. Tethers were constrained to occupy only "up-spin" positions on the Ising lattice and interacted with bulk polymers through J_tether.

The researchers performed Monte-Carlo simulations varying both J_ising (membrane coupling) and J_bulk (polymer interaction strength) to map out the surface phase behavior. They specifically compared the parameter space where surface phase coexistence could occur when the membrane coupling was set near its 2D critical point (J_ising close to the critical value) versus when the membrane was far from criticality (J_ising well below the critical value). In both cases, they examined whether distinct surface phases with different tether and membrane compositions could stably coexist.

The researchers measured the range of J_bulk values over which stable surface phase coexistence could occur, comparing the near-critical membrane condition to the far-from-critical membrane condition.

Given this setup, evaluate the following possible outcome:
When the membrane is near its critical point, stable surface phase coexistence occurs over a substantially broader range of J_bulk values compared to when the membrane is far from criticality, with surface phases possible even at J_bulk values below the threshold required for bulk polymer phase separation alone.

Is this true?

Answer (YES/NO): YES